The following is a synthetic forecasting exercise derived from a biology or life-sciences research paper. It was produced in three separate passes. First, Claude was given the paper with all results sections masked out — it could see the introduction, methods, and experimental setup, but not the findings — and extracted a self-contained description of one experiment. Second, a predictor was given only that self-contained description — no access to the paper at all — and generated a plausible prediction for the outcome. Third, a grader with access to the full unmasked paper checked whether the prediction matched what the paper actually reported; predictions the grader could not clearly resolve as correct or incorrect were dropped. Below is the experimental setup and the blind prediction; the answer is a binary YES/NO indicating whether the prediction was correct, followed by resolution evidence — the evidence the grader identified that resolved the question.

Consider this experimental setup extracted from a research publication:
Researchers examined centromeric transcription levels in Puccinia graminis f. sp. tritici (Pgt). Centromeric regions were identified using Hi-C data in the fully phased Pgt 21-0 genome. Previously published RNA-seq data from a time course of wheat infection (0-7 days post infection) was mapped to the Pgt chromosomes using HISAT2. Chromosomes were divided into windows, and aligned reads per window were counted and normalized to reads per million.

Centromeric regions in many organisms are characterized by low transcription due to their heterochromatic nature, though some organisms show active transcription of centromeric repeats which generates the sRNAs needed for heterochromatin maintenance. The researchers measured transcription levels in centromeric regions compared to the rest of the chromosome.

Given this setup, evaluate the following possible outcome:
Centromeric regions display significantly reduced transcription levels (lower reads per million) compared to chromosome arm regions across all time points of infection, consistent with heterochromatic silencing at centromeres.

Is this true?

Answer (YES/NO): NO